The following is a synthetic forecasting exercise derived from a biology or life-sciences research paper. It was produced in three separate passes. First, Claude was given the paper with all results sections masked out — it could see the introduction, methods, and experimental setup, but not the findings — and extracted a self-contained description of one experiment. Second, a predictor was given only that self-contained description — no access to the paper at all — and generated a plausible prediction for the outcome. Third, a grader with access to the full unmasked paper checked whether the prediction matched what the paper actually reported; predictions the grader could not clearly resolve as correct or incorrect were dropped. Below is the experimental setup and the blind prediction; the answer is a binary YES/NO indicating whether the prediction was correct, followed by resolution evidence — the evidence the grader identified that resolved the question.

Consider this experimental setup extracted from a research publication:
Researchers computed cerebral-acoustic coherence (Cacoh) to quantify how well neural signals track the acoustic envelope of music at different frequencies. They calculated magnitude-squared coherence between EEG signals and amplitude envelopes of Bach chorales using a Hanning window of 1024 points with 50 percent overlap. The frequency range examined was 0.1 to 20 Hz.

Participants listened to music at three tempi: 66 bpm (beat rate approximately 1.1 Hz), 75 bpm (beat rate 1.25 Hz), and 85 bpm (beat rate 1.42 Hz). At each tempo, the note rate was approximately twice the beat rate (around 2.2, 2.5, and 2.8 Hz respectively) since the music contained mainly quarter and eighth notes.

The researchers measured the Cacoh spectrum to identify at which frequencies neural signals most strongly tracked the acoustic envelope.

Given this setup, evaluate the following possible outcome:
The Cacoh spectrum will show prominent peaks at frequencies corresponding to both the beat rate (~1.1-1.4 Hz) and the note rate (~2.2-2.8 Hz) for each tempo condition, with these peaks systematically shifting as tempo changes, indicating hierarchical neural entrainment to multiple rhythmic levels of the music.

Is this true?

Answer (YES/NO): YES